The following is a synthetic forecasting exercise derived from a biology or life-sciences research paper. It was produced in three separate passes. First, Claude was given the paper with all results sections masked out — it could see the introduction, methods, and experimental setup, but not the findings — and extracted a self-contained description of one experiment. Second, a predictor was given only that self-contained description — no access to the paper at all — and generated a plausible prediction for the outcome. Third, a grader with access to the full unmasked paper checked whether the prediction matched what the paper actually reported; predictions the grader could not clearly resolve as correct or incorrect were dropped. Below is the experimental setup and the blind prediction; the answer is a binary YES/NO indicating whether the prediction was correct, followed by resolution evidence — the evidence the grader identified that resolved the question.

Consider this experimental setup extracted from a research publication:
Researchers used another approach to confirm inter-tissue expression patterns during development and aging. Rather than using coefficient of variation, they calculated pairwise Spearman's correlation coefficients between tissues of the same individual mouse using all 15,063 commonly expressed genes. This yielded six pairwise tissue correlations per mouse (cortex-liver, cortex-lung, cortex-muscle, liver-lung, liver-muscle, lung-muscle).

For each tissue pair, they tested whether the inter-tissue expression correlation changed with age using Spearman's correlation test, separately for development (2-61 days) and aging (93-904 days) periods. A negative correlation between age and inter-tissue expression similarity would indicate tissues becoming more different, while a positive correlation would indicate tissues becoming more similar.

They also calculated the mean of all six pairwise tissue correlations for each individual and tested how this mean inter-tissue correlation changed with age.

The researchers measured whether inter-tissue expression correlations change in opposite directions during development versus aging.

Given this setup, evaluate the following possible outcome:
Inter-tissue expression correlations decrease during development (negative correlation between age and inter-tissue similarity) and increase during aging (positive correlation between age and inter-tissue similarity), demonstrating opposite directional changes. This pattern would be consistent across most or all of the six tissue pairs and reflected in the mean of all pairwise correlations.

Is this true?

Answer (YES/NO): YES